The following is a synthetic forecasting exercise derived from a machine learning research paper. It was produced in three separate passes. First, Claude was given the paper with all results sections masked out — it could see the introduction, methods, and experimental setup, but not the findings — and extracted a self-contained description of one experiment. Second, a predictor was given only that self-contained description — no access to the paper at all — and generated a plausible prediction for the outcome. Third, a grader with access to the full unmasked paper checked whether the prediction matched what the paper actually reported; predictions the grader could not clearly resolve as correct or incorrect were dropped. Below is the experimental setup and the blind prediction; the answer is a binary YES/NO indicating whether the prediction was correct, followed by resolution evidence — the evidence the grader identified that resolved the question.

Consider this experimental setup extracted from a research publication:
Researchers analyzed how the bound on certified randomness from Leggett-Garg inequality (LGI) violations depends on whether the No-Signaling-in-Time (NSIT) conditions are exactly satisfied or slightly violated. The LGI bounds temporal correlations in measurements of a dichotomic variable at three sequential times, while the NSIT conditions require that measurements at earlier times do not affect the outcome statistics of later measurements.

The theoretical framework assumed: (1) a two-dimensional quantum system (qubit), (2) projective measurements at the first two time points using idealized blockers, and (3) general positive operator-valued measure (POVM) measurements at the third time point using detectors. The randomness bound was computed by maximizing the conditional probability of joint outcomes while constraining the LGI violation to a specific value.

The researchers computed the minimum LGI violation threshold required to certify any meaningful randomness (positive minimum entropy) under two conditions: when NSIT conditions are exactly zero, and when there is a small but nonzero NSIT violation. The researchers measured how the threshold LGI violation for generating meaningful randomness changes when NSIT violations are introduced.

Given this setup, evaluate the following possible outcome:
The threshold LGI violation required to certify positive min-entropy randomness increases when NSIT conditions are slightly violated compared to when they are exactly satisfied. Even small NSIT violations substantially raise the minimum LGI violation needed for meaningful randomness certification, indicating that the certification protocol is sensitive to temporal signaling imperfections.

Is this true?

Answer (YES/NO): YES